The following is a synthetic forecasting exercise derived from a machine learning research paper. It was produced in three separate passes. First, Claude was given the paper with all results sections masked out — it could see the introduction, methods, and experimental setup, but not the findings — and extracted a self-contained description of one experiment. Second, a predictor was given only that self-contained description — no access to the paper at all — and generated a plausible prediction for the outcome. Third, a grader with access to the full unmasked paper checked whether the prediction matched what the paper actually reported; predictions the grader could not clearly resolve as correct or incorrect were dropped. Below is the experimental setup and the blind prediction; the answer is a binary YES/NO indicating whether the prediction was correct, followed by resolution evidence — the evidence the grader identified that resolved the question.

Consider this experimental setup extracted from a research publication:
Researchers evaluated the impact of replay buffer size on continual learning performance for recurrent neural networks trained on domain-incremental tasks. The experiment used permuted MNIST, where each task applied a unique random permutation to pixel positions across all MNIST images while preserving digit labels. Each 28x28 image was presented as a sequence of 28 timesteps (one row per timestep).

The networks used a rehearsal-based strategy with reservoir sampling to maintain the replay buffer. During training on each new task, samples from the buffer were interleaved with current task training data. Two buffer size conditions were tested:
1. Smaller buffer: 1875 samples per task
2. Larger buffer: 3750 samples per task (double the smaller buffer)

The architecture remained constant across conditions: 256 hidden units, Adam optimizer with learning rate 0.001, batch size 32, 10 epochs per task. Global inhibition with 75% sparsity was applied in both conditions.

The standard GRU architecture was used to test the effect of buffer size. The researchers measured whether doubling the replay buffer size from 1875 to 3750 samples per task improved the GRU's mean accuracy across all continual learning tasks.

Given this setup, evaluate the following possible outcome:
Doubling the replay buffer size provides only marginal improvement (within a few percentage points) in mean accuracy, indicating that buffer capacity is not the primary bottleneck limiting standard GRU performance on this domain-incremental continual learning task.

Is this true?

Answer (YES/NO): NO